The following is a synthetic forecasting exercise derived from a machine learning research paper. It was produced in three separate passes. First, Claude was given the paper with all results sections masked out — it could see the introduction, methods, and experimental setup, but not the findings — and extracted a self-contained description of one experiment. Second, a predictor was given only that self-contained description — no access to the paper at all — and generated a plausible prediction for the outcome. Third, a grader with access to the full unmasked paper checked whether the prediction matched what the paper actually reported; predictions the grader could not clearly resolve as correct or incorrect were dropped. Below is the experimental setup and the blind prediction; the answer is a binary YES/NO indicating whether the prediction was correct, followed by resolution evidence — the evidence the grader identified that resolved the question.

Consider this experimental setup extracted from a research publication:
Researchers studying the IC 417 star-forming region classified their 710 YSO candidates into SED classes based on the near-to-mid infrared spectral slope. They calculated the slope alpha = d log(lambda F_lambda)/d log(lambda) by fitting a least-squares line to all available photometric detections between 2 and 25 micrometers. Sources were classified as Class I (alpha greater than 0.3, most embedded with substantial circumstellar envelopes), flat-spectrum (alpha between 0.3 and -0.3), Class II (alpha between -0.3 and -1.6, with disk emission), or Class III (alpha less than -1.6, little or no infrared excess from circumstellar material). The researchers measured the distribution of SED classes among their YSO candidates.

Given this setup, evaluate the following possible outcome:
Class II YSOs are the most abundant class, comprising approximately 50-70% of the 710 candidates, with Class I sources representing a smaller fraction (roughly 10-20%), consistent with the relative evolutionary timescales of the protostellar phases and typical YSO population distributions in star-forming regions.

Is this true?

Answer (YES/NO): NO